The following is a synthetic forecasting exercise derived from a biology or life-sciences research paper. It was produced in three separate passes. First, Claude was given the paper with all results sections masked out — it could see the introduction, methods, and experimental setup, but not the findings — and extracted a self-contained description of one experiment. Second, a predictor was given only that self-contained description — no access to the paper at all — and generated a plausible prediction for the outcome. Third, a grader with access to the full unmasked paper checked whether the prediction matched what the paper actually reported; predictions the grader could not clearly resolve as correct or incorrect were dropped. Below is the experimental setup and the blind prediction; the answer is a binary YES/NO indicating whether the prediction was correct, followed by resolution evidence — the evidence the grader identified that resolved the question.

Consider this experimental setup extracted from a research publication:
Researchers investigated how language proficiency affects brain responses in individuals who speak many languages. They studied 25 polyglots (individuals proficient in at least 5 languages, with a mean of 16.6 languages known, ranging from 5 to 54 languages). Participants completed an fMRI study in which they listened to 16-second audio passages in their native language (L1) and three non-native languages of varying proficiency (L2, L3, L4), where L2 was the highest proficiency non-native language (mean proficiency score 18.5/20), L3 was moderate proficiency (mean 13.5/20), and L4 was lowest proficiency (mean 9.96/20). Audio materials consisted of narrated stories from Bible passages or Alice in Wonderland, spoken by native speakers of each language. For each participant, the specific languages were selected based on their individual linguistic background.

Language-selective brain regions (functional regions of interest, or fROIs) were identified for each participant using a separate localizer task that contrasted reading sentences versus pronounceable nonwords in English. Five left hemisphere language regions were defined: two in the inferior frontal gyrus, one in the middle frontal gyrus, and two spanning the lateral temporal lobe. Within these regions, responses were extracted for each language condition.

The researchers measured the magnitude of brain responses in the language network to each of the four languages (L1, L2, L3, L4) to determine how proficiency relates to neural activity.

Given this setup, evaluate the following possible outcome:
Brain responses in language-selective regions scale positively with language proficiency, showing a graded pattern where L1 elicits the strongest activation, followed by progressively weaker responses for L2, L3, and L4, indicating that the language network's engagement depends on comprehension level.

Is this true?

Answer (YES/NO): NO